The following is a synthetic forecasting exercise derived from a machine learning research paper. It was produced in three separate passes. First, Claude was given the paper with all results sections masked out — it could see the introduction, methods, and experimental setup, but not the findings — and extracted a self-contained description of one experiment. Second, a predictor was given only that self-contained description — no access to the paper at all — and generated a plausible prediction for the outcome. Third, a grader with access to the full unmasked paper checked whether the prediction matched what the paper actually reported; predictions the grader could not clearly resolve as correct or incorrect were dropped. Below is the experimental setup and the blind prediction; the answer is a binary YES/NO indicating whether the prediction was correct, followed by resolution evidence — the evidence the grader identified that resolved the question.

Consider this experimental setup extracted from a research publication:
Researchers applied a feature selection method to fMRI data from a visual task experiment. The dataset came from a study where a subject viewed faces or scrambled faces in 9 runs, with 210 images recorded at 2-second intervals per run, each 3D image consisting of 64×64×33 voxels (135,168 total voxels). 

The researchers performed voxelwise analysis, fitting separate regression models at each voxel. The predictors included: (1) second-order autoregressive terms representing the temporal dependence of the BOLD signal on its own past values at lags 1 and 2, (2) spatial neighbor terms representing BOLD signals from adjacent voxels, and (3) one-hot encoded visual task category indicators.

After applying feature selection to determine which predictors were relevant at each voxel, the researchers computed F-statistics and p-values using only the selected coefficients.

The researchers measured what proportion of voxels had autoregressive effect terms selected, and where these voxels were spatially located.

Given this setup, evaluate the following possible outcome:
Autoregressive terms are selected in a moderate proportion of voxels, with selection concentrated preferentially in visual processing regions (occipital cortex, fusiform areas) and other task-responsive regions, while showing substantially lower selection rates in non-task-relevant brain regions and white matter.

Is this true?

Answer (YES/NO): NO